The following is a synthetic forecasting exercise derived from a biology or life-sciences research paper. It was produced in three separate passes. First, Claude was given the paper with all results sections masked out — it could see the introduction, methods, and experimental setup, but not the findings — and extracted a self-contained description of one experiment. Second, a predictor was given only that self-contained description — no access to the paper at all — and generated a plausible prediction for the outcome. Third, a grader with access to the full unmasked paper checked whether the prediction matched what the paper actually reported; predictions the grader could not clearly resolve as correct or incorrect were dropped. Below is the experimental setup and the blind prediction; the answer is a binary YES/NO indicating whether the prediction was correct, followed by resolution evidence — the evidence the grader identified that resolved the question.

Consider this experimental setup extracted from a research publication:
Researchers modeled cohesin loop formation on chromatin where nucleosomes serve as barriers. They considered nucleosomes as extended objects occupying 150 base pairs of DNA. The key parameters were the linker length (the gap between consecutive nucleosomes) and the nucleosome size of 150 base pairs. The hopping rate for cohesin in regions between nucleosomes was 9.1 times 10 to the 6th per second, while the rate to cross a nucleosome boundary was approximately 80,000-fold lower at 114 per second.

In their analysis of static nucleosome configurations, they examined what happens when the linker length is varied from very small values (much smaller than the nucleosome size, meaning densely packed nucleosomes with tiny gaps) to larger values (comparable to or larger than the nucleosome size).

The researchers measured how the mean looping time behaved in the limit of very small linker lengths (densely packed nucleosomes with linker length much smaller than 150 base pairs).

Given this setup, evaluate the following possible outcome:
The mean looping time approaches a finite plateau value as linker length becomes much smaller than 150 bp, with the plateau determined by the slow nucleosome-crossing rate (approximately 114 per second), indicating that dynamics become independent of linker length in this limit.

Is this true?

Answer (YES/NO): NO